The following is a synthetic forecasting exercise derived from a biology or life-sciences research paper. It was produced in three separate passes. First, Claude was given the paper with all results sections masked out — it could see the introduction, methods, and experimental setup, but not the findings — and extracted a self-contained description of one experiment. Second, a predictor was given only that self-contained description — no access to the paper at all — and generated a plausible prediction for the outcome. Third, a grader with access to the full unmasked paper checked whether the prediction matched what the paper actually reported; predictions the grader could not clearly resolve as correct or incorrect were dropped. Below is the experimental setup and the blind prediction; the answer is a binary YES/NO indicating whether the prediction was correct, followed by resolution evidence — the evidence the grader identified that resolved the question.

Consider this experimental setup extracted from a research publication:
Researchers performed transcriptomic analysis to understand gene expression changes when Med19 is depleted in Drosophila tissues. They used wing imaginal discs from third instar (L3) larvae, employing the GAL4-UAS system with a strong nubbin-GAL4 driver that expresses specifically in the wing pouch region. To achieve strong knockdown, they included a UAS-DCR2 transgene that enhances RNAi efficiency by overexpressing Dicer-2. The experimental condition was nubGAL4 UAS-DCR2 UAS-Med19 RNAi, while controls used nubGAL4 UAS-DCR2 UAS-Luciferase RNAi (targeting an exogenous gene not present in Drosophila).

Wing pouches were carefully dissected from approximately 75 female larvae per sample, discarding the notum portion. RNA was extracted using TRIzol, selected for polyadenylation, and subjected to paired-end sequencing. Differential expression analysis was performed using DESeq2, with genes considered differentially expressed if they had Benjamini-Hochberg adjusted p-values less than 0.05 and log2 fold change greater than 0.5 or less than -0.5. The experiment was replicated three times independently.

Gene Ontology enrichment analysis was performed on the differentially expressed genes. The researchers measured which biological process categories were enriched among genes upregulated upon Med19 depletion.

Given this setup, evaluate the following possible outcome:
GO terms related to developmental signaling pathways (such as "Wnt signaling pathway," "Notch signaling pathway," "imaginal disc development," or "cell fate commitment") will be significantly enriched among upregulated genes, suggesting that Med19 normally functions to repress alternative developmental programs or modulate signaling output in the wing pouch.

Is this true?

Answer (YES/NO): NO